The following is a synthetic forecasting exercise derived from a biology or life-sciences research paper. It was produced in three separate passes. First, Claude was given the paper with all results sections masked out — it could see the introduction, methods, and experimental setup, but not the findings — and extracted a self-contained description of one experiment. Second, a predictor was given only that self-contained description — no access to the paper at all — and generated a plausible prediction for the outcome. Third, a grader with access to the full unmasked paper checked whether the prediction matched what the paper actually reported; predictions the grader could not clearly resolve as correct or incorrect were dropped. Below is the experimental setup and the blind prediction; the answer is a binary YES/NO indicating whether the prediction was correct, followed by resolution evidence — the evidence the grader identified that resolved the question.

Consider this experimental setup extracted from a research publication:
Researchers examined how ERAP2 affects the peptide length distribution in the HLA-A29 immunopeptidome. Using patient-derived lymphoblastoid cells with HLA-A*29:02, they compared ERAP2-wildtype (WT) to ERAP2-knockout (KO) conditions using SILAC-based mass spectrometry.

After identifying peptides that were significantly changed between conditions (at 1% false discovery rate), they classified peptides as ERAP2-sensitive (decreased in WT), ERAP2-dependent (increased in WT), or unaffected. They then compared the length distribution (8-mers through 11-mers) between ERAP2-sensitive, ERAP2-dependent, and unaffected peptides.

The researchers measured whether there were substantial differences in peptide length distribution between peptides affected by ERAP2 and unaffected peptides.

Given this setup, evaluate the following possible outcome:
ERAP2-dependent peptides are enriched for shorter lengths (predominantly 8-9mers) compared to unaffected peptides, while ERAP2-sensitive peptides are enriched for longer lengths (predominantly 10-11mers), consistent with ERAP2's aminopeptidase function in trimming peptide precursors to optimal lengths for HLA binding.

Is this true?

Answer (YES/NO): NO